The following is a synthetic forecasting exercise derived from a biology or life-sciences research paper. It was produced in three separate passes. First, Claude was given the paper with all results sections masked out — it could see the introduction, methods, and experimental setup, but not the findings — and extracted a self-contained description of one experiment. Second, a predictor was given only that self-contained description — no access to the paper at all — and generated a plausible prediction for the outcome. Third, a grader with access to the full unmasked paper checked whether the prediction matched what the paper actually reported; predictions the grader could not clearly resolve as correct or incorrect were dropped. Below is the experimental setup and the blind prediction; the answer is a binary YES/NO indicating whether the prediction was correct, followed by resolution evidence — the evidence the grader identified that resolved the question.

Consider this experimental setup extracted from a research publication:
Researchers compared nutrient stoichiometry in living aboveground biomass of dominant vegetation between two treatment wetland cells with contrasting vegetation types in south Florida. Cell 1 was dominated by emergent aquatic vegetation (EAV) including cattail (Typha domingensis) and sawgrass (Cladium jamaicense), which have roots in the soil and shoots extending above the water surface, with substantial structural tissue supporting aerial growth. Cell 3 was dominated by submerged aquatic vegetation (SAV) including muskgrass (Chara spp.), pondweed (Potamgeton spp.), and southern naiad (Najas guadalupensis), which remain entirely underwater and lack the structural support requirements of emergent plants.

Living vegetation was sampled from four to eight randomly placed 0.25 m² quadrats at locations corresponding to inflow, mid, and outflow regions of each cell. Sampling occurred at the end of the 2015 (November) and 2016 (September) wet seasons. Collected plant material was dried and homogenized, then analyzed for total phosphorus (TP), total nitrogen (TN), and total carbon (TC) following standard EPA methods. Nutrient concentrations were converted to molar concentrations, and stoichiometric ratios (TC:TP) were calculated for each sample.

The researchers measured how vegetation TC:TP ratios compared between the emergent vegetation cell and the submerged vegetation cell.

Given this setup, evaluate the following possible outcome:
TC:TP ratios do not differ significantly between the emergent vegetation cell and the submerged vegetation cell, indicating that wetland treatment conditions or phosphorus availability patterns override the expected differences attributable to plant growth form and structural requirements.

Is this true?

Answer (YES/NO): NO